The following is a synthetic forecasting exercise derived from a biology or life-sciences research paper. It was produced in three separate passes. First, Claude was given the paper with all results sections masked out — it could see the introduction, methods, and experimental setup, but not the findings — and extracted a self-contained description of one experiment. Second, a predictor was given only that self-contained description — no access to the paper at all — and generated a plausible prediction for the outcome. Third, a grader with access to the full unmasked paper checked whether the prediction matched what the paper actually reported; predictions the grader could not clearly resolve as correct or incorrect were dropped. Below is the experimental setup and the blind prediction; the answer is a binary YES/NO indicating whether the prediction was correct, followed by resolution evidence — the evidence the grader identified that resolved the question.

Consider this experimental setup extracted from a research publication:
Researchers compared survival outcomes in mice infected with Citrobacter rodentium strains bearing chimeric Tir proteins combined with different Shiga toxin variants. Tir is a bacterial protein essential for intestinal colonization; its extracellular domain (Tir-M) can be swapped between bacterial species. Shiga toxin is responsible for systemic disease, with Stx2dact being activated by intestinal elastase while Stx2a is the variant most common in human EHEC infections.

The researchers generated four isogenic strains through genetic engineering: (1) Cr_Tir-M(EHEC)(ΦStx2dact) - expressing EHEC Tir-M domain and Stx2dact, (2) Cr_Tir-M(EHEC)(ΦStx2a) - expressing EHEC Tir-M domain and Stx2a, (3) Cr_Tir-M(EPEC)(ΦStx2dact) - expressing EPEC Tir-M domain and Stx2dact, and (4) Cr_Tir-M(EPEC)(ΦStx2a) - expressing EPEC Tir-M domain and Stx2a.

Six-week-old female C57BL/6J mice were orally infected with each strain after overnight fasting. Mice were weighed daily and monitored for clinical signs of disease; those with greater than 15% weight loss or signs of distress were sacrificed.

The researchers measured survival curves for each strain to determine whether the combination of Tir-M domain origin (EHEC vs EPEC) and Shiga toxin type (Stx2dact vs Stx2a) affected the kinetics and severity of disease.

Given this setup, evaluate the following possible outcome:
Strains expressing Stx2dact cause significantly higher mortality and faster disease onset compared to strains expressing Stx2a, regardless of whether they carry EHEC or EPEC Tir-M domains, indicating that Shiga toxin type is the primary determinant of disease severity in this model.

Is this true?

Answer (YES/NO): NO